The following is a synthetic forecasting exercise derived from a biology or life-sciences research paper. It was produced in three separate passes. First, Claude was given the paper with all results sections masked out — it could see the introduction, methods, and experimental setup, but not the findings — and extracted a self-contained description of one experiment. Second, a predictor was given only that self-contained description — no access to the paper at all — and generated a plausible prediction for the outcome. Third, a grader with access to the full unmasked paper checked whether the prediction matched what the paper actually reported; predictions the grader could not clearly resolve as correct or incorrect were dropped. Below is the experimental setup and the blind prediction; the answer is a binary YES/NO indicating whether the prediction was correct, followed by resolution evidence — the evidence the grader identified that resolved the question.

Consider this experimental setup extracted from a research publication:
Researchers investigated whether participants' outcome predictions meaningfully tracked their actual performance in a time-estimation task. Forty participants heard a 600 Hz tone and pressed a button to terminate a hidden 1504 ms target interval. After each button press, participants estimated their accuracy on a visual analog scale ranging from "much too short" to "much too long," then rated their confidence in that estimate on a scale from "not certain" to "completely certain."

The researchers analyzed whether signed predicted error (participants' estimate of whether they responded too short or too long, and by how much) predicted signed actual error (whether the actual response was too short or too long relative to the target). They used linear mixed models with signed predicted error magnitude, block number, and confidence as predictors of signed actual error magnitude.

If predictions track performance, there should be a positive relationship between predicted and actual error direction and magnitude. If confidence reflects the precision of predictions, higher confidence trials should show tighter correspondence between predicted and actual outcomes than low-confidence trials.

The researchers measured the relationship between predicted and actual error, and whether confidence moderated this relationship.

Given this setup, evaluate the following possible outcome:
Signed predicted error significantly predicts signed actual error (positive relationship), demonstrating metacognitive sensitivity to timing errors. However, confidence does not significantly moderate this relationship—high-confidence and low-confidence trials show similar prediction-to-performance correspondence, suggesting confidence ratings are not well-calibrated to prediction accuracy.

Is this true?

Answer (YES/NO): NO